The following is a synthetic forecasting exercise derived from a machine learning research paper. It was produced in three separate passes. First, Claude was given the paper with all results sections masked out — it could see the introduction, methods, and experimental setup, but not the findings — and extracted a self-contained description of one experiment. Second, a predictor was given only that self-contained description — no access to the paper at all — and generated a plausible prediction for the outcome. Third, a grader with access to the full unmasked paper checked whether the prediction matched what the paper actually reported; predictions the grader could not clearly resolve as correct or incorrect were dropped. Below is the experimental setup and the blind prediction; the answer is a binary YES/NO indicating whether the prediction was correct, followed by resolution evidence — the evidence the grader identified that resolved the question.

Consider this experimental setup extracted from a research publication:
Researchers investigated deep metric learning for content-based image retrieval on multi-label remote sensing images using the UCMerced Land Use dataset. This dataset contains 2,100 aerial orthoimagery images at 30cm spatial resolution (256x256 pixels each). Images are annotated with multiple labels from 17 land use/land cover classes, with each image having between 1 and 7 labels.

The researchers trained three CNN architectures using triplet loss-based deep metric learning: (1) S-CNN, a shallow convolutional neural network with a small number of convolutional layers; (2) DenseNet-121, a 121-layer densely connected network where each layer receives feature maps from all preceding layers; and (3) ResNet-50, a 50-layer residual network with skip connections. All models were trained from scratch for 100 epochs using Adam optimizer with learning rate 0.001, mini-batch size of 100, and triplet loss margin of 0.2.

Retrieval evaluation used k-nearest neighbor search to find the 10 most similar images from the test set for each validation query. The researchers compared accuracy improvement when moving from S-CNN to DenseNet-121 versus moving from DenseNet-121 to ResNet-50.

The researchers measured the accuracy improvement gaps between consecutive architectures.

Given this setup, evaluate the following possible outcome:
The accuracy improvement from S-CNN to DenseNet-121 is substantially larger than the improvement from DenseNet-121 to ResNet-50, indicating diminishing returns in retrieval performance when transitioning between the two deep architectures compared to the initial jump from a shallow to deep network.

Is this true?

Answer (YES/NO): NO